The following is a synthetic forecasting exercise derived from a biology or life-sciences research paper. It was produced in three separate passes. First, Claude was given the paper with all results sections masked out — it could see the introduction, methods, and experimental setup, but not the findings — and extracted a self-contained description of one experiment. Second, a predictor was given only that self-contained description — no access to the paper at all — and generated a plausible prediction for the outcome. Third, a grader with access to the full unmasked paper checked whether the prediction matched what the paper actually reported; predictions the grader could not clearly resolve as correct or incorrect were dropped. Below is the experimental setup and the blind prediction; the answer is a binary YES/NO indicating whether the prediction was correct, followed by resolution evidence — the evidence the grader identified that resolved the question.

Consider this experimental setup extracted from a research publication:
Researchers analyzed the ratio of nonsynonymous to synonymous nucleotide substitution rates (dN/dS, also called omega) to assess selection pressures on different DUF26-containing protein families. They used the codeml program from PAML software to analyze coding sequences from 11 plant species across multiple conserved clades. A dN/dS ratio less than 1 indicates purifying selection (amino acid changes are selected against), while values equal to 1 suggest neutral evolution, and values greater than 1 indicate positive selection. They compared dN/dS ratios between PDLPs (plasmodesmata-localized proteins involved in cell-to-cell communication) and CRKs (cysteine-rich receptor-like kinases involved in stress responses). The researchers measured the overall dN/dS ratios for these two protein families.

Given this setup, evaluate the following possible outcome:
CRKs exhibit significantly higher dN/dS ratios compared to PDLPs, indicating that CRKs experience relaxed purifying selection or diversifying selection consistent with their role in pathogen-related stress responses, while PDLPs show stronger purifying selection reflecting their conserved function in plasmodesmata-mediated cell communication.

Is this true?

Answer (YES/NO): NO